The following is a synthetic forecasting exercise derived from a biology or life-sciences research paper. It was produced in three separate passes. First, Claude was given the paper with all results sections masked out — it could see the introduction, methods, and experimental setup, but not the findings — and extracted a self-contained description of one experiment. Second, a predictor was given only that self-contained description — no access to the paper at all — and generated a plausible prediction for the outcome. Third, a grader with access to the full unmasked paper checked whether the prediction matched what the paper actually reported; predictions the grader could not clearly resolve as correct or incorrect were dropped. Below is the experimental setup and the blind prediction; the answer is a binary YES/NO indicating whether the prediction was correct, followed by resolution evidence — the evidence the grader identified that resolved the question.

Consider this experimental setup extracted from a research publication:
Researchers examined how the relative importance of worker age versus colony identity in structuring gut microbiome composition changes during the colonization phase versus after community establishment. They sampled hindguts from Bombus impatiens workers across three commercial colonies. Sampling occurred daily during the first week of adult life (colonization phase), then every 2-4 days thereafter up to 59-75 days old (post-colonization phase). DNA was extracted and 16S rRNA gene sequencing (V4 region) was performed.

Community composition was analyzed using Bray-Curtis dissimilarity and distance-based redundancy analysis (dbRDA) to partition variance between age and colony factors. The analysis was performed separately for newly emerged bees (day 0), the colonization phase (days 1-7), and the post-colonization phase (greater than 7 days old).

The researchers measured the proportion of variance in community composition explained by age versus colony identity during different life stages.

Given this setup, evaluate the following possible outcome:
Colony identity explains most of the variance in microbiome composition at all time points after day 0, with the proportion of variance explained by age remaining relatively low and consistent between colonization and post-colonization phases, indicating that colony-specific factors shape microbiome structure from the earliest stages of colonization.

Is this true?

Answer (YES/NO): NO